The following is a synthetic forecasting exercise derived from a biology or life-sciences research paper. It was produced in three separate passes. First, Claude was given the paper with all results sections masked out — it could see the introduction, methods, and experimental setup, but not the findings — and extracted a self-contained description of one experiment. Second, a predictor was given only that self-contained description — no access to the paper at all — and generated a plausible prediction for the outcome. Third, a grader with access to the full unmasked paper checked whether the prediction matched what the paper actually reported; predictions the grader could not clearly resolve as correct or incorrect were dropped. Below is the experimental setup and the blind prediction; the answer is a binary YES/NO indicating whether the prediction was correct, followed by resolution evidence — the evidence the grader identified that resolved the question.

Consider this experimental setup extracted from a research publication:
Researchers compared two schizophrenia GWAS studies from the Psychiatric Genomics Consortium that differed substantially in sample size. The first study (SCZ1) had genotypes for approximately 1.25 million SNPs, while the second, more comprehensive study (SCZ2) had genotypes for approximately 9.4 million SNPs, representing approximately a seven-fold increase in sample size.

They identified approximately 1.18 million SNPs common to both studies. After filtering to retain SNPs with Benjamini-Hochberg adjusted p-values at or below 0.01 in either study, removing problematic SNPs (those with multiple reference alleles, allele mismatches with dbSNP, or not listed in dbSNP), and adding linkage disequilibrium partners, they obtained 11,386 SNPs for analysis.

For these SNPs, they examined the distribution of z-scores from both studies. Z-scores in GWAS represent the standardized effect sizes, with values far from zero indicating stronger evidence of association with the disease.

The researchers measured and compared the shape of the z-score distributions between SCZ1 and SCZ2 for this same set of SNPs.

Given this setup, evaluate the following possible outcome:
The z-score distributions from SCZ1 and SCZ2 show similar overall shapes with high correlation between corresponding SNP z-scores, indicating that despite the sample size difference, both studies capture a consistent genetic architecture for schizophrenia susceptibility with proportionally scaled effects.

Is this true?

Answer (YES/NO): NO